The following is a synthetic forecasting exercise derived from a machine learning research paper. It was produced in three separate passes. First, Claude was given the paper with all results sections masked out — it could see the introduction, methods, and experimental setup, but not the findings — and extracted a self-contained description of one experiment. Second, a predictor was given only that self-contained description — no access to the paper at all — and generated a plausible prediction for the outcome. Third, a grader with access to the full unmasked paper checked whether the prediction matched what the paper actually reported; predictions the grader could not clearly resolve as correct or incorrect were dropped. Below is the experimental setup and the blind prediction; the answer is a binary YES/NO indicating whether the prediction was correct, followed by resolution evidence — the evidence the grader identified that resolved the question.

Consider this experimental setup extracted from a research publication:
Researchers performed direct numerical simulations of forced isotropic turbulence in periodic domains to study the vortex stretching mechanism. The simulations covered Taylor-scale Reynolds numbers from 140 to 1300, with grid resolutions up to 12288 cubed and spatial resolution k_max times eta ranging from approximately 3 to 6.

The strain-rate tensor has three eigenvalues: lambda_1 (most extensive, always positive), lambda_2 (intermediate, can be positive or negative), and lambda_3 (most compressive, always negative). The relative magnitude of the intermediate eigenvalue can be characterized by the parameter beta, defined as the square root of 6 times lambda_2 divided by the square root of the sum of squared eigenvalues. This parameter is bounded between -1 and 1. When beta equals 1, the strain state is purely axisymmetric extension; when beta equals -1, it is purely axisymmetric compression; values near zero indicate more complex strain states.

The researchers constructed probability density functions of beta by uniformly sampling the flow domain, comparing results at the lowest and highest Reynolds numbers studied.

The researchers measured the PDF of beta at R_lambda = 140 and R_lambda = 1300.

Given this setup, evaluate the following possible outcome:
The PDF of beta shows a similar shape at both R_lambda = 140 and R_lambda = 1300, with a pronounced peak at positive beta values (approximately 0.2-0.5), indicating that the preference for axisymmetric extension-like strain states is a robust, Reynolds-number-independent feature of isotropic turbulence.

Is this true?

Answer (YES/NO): YES